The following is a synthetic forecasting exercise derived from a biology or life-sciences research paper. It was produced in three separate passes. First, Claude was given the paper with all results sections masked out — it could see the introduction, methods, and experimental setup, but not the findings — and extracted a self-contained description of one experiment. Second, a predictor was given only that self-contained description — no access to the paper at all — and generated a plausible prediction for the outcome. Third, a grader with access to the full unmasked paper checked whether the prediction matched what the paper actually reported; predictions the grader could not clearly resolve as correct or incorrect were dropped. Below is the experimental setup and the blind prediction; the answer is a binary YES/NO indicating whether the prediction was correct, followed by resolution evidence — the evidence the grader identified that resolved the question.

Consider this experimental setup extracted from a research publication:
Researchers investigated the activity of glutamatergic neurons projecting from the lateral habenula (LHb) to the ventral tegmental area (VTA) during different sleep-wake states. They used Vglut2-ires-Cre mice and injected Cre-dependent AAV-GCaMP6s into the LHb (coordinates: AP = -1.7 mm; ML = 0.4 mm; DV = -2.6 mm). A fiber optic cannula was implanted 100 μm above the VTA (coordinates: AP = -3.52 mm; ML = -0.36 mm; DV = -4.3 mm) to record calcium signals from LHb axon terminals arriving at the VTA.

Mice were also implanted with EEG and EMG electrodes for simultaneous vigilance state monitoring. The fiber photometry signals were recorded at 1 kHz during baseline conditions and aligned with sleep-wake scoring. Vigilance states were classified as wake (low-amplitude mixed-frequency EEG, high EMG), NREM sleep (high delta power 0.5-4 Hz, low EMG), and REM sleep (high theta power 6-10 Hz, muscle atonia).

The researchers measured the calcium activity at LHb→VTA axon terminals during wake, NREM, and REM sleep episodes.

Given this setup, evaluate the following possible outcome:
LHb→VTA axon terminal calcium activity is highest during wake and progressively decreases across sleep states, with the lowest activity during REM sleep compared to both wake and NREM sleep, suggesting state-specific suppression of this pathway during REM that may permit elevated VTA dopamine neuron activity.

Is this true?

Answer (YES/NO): NO